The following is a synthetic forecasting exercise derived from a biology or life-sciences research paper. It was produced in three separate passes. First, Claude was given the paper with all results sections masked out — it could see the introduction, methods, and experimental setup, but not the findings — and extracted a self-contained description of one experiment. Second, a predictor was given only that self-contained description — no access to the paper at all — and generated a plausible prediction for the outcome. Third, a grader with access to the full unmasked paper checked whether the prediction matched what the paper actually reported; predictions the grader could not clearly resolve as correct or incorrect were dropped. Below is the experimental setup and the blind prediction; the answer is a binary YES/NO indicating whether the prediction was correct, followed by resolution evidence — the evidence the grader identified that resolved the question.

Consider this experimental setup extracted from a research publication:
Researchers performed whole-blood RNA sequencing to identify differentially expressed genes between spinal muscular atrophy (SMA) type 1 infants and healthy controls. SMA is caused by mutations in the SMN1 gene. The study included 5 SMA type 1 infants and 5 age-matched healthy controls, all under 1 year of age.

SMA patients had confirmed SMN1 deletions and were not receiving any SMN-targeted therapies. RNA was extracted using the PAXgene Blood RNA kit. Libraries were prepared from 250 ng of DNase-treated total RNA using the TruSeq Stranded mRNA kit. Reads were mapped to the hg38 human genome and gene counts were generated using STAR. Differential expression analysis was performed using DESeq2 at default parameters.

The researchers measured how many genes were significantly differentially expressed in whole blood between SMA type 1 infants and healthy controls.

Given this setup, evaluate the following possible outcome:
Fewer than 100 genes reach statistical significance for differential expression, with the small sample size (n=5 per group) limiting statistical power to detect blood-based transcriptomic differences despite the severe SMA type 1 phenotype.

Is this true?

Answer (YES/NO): NO